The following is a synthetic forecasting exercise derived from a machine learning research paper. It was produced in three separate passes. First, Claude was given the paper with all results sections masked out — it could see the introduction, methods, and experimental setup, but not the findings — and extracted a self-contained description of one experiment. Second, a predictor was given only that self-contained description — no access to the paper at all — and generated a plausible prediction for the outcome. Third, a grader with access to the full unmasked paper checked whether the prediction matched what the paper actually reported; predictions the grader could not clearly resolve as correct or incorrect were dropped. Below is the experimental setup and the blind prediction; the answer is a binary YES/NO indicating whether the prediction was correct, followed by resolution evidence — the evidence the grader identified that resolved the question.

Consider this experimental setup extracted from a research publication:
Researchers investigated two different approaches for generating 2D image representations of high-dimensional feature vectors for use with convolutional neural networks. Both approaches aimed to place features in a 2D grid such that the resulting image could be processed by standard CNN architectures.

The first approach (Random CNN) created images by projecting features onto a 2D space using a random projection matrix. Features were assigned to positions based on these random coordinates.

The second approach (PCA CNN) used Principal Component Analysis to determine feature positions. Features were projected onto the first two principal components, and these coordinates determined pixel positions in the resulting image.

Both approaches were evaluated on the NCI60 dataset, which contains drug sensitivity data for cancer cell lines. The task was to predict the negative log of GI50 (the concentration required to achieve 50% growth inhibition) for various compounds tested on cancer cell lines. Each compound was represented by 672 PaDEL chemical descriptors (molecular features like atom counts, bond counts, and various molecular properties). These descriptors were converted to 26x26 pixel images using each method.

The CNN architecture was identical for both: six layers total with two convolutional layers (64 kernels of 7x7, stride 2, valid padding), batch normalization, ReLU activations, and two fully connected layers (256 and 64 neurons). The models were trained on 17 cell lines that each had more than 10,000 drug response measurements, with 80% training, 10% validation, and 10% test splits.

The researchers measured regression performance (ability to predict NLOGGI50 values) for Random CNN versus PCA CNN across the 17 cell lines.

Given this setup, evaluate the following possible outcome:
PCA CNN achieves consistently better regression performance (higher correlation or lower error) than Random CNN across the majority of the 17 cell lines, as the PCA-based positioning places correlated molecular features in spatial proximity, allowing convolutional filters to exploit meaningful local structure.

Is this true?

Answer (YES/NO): NO